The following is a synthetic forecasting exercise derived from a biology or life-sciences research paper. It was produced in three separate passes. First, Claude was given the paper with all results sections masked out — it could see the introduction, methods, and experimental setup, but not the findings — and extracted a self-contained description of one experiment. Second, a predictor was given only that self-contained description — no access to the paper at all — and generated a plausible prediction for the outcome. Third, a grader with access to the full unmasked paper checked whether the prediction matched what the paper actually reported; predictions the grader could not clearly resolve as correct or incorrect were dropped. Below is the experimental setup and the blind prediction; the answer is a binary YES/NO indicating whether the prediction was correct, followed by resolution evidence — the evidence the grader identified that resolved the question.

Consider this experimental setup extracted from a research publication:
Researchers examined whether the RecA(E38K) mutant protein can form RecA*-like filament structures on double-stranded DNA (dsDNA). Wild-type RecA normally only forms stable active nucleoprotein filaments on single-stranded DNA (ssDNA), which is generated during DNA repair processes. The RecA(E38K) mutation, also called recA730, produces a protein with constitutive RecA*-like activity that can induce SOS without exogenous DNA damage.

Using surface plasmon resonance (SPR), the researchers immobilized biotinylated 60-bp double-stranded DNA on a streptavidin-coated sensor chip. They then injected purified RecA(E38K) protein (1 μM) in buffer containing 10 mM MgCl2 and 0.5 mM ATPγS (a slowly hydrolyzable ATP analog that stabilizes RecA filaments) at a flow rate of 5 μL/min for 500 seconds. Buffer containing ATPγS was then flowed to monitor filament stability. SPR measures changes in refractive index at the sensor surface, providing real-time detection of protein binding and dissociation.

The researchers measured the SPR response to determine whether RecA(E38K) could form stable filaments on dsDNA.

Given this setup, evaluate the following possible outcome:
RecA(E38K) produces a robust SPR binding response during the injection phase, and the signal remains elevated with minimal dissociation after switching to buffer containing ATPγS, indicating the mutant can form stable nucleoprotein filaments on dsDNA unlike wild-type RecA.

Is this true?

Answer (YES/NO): YES